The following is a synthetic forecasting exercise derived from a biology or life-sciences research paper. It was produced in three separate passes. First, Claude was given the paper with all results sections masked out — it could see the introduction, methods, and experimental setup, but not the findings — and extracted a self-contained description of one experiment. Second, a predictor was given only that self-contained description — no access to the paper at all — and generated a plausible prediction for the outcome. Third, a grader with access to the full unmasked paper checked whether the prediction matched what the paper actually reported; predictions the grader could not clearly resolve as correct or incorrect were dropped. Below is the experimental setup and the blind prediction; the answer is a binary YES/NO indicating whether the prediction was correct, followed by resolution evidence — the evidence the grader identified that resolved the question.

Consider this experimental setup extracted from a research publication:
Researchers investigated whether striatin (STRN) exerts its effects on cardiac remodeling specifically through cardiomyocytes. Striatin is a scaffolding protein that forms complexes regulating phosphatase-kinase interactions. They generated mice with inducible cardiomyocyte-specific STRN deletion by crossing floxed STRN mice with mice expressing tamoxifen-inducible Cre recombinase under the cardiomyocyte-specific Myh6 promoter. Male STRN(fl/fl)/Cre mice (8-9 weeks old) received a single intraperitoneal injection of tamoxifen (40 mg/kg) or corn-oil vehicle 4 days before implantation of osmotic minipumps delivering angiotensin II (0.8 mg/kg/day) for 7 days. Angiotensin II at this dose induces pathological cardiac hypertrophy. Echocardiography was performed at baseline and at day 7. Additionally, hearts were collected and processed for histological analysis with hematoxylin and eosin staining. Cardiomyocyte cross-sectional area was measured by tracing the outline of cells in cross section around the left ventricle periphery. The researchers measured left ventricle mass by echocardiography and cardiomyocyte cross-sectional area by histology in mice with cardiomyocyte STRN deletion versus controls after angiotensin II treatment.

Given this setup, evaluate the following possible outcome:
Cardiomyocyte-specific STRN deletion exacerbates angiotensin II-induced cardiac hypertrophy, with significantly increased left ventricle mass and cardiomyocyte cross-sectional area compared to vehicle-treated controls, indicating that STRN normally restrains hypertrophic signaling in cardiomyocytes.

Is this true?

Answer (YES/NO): NO